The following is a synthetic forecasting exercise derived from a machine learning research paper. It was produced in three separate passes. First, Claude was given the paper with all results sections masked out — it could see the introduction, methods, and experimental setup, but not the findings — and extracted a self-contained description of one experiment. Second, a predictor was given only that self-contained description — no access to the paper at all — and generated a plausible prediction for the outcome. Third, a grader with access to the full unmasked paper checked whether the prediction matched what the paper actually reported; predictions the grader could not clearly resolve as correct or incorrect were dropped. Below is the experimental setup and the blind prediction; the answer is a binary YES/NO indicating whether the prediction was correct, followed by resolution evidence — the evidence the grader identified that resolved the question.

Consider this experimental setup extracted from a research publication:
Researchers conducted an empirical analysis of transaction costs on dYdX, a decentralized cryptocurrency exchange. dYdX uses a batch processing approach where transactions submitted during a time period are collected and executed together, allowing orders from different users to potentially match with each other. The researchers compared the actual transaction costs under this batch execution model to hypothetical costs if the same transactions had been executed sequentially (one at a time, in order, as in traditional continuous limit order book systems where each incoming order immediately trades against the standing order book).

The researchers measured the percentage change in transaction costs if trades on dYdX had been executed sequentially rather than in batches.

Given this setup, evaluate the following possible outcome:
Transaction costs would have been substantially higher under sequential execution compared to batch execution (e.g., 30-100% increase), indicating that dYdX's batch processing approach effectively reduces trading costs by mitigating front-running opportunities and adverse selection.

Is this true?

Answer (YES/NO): NO